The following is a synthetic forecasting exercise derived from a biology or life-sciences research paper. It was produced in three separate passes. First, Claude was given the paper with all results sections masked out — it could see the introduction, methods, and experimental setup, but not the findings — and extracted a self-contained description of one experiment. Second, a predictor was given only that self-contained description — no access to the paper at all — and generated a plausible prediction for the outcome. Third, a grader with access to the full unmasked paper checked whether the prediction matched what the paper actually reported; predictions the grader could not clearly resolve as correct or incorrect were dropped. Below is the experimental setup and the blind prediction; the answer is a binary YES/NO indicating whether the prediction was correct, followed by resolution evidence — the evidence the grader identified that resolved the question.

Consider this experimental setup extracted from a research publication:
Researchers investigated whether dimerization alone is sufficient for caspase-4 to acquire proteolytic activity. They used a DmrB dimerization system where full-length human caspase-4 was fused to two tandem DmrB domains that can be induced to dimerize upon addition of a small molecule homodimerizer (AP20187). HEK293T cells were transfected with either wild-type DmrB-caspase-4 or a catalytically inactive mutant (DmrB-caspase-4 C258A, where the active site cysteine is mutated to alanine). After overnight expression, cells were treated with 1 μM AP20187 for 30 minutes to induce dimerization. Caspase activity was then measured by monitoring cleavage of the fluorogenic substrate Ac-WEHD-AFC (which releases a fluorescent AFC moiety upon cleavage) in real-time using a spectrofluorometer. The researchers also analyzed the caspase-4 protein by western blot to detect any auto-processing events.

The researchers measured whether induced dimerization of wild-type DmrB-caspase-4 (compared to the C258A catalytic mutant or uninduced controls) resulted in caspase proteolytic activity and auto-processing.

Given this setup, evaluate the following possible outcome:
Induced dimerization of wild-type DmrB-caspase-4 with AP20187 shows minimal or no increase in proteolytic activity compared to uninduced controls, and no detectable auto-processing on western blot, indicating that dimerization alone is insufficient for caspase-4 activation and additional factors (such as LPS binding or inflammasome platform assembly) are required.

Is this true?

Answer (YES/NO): NO